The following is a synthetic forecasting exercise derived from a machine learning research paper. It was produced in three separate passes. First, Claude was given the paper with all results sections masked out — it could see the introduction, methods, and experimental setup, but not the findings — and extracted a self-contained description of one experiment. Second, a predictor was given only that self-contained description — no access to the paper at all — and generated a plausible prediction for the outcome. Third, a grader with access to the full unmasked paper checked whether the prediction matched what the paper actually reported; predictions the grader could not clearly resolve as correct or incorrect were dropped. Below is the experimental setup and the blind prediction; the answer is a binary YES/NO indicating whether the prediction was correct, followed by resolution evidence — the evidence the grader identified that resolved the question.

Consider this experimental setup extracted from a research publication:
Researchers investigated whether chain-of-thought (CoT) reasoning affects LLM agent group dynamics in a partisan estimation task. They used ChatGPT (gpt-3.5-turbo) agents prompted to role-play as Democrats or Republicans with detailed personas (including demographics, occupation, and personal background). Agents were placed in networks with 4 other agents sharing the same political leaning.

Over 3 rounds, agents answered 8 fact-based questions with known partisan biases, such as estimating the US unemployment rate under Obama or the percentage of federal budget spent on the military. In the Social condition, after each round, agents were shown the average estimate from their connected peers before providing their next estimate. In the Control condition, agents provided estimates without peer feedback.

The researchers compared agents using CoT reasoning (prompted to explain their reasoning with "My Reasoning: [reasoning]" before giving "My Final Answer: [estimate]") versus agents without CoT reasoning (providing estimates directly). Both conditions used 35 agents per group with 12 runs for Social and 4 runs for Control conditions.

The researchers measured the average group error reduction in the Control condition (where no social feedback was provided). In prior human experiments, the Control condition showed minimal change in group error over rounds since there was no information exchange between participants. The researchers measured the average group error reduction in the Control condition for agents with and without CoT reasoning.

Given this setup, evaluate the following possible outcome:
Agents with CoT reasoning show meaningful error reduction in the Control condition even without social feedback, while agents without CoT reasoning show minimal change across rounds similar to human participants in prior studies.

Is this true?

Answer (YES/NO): YES